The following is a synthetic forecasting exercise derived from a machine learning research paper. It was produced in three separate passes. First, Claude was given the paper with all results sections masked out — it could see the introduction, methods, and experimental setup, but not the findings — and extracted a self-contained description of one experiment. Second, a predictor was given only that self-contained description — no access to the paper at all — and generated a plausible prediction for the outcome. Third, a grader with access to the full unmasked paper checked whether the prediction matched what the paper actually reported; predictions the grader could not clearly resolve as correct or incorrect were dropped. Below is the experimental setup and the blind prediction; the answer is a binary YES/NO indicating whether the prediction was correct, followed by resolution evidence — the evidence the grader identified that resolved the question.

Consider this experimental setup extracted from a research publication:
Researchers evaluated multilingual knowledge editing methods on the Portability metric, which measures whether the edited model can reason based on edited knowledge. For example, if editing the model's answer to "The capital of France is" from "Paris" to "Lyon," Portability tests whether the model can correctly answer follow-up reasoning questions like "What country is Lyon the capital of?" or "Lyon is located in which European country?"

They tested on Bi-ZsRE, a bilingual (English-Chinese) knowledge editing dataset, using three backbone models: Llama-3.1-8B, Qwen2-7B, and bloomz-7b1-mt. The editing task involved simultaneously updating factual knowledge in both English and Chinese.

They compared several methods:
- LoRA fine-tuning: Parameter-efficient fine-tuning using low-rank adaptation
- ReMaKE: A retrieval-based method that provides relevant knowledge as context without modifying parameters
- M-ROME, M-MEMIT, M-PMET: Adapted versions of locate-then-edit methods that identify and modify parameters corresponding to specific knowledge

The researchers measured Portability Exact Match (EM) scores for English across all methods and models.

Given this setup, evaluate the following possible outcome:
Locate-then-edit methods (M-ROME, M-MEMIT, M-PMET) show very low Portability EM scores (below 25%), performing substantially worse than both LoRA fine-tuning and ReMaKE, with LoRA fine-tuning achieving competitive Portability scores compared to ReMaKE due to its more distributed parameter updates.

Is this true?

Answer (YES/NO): NO